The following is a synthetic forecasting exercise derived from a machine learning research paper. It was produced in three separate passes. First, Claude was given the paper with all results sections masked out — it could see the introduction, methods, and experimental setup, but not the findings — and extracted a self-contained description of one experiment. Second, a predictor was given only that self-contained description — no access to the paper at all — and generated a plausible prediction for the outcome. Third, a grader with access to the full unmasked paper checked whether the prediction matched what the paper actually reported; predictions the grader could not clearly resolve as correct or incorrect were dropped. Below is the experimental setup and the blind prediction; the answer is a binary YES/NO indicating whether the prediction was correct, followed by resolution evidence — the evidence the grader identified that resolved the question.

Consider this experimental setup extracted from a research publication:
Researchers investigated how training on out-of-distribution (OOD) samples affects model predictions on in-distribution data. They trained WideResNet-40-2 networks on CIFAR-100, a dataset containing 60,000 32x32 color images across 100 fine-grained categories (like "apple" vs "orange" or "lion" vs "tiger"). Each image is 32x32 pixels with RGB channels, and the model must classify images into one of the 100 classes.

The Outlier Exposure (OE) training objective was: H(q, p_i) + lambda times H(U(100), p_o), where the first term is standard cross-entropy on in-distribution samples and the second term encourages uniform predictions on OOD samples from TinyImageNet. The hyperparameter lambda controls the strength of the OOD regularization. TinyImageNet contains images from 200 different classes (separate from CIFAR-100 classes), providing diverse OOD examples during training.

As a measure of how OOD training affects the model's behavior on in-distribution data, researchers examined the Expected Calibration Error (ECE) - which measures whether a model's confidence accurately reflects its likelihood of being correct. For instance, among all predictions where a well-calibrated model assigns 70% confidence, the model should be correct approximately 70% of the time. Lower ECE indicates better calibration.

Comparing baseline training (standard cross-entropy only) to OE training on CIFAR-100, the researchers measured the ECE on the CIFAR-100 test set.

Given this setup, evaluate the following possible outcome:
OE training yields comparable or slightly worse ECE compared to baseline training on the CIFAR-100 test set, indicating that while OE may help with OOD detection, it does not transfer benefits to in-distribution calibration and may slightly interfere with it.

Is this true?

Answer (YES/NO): NO